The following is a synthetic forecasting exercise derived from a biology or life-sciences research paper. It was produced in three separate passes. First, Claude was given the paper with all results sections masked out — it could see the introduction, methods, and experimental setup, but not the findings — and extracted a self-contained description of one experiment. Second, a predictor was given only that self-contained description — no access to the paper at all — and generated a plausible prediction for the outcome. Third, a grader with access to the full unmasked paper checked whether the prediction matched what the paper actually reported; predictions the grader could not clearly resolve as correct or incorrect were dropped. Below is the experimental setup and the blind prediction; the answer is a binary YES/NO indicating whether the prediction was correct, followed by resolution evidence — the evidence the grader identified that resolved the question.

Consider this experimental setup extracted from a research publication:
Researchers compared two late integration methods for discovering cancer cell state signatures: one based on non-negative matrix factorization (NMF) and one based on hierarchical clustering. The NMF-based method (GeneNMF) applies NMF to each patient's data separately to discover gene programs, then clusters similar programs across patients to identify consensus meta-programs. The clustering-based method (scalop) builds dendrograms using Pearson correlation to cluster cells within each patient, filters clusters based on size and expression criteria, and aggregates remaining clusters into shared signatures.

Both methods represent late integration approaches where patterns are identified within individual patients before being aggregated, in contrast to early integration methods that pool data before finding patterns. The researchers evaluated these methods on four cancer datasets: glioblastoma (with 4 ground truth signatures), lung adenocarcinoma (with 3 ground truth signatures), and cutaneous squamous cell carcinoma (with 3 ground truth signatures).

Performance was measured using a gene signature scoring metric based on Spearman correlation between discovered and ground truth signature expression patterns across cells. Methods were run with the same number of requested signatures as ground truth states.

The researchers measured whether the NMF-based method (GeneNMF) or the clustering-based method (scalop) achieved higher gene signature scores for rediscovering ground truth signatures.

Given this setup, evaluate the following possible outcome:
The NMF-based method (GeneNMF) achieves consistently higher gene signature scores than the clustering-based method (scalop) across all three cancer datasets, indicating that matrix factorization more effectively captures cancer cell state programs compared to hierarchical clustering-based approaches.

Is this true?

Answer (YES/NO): NO